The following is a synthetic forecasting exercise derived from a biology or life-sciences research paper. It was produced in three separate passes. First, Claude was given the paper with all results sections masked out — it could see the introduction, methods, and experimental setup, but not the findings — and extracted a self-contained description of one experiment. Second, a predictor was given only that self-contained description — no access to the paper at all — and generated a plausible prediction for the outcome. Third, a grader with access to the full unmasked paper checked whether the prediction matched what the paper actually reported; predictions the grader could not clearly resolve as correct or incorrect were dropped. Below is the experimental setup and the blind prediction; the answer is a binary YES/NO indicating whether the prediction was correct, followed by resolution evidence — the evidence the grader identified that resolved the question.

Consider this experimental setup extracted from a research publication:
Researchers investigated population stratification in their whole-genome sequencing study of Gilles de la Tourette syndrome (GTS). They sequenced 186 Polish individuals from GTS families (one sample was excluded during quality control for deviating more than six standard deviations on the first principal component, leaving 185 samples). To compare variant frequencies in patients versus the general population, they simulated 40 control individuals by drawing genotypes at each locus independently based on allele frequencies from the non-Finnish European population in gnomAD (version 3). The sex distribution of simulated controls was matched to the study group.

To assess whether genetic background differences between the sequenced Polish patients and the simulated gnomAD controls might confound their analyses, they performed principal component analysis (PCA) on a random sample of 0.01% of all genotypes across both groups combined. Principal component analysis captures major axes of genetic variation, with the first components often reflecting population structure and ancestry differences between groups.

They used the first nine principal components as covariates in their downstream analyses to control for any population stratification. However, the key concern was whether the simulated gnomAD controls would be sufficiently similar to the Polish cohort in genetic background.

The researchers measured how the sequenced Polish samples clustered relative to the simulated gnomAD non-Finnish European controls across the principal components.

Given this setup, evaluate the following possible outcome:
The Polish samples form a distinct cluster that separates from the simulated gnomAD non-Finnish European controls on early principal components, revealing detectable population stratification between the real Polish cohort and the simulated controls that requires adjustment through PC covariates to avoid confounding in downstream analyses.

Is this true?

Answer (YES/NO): NO